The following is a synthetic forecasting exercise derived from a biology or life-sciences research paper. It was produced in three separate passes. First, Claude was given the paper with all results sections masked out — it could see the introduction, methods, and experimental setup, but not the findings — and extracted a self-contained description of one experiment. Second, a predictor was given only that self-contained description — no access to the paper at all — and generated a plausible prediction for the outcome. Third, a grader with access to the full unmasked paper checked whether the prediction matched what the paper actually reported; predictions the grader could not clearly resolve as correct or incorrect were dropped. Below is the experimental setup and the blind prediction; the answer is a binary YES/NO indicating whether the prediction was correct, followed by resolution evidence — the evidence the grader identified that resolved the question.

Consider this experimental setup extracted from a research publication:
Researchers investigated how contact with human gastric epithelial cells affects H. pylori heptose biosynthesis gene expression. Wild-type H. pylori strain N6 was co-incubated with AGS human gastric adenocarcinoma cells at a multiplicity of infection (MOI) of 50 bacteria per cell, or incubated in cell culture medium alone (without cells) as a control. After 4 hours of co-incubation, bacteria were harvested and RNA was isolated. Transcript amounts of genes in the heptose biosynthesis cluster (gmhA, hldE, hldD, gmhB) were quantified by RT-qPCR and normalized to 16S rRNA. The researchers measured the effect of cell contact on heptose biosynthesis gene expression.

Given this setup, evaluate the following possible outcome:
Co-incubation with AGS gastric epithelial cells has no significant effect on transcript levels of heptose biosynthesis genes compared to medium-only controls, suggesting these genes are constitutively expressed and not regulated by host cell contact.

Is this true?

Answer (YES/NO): NO